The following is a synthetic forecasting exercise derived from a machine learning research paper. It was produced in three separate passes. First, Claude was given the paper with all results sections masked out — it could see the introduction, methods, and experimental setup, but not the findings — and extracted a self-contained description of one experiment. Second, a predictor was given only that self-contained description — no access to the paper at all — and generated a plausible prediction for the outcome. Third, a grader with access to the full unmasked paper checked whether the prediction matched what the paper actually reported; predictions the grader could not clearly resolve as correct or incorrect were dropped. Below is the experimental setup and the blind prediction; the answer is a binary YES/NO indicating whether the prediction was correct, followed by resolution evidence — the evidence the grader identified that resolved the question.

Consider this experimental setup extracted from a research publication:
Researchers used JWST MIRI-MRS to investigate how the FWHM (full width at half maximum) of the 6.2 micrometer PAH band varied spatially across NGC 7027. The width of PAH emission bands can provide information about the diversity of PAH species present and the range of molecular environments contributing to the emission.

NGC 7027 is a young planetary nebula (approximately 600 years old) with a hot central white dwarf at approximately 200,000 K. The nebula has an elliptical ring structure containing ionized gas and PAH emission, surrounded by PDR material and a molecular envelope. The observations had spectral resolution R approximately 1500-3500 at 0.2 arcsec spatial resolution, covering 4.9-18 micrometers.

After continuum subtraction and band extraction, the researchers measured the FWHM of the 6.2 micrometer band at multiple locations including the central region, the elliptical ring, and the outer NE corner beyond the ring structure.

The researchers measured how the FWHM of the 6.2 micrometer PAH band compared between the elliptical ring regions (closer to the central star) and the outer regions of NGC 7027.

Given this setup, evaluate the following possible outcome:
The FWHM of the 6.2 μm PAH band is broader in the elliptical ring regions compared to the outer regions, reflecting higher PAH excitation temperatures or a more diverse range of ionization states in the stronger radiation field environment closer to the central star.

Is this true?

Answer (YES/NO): YES